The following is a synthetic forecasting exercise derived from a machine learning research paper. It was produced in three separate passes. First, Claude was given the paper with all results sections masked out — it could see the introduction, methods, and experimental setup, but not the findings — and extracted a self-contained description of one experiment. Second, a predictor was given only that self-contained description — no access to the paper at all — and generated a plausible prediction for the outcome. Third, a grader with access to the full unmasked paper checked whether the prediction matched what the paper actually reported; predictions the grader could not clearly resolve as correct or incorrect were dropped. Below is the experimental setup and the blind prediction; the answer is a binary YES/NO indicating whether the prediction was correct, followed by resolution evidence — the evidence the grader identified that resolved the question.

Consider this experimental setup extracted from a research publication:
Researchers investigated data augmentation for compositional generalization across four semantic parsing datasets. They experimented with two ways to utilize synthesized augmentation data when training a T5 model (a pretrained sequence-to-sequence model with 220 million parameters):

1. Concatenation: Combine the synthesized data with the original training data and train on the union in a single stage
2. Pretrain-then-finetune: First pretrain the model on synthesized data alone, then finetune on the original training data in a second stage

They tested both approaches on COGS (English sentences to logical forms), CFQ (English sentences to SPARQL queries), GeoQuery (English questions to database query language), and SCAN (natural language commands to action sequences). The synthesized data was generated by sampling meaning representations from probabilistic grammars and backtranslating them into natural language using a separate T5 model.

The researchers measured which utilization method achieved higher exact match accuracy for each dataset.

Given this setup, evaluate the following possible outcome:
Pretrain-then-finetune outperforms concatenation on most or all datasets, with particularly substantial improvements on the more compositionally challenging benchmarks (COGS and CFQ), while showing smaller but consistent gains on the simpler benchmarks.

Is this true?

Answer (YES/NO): NO